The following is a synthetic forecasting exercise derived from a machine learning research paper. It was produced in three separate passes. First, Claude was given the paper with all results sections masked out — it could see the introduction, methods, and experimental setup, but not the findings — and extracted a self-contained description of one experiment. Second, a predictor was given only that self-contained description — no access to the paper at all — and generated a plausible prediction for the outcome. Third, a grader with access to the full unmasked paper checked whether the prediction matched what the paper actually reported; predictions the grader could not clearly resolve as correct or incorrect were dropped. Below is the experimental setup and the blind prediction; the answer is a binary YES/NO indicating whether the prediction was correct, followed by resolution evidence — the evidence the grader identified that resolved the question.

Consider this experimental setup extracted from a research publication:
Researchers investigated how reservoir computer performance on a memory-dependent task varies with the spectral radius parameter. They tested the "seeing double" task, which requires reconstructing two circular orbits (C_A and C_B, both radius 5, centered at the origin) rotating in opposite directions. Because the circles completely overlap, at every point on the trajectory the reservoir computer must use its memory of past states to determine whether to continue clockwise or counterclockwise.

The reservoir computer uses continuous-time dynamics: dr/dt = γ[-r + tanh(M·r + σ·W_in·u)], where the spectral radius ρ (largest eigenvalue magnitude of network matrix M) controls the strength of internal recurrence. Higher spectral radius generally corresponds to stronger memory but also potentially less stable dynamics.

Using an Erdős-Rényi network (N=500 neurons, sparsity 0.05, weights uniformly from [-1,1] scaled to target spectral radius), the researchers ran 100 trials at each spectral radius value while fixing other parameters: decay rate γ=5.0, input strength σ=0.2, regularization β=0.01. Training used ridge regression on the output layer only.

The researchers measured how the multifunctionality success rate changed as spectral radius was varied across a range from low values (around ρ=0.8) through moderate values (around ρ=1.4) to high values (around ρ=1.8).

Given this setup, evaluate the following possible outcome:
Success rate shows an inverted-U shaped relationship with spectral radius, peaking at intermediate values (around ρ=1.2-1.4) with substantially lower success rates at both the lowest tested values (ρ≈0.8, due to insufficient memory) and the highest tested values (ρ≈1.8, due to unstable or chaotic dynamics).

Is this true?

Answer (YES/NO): NO